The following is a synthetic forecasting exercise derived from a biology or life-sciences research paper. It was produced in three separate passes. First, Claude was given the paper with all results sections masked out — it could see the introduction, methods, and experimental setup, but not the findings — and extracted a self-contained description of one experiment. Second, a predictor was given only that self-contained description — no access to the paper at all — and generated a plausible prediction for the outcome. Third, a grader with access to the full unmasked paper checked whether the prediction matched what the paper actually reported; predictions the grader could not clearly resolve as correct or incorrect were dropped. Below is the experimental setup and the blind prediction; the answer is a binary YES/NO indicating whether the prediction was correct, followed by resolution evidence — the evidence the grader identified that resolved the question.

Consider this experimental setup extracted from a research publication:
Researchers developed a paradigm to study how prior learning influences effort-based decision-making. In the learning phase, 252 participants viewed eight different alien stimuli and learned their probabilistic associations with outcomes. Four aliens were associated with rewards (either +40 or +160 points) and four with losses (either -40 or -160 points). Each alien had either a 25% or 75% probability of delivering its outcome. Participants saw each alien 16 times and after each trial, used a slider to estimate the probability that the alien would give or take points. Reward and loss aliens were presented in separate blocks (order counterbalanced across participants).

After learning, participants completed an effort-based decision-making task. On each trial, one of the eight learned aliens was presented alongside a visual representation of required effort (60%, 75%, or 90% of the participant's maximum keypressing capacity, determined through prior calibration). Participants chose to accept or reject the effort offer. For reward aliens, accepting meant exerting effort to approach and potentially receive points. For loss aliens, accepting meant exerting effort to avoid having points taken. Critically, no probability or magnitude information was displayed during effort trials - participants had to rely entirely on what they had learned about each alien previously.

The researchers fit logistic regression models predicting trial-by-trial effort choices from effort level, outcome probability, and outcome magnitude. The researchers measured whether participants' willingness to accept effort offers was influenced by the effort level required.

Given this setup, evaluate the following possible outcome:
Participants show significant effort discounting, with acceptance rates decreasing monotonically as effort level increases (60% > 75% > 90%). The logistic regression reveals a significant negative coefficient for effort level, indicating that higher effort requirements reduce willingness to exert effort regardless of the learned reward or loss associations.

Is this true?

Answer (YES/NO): YES